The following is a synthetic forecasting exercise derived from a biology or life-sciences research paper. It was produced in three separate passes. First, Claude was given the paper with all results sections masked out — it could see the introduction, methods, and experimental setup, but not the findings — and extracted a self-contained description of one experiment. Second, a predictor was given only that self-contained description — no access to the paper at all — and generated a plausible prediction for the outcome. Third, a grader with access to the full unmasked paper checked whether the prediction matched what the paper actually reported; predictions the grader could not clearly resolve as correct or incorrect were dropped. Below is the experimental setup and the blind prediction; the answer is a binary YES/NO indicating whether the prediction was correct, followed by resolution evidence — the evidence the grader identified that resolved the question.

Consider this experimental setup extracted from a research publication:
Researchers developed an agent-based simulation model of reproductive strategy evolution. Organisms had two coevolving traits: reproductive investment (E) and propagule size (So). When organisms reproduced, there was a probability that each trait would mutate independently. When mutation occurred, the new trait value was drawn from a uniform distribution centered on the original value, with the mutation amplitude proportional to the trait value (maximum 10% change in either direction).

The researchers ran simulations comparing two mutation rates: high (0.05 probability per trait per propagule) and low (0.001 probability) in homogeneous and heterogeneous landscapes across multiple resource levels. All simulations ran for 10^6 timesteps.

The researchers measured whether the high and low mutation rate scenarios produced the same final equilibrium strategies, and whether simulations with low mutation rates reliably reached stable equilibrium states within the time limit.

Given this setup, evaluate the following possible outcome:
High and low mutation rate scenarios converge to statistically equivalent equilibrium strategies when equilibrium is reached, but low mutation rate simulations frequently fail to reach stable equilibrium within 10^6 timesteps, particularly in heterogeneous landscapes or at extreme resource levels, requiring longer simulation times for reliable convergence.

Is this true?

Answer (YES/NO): NO